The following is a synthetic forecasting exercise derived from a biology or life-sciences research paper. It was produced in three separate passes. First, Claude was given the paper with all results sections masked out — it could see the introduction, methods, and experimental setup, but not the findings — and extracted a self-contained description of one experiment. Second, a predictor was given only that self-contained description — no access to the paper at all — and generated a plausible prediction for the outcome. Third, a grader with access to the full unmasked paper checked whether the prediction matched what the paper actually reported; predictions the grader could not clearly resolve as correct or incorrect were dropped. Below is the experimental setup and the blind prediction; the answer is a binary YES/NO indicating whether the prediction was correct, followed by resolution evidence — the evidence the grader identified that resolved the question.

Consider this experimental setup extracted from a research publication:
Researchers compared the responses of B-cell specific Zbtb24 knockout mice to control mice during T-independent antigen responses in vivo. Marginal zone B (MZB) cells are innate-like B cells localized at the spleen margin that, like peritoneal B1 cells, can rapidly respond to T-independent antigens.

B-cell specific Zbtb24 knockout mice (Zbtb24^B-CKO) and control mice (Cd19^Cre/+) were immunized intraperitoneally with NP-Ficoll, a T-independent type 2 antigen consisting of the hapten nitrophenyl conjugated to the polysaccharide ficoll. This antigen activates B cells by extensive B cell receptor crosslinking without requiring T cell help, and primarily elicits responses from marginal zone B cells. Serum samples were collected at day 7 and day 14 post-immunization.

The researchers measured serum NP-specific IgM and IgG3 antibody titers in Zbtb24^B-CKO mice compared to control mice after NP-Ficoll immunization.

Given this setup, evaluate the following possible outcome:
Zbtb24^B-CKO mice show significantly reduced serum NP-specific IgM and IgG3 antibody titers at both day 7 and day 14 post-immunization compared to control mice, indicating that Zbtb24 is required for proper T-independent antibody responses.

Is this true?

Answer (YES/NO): YES